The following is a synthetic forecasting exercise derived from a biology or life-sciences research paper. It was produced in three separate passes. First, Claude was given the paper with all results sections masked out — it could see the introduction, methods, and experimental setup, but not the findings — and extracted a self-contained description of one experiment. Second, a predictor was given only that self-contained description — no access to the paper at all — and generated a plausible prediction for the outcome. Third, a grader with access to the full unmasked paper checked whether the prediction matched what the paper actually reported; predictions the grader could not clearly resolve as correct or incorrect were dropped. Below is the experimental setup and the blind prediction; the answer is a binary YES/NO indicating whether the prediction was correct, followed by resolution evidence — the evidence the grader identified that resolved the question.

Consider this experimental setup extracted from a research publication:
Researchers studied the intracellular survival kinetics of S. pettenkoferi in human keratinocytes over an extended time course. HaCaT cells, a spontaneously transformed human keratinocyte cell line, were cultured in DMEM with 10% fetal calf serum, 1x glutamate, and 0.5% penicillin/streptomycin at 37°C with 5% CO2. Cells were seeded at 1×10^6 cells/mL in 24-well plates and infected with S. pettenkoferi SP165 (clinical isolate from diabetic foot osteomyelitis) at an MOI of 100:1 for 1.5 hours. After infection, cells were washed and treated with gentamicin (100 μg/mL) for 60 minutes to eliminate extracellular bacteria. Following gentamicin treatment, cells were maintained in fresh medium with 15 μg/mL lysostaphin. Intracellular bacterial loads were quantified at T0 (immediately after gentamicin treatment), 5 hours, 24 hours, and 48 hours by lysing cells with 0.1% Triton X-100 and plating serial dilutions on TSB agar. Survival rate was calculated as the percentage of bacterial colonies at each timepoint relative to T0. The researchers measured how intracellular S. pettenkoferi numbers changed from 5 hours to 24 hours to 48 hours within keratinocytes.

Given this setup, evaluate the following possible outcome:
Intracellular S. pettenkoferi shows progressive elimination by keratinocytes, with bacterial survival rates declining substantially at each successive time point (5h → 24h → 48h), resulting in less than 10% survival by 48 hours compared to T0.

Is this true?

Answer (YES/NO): NO